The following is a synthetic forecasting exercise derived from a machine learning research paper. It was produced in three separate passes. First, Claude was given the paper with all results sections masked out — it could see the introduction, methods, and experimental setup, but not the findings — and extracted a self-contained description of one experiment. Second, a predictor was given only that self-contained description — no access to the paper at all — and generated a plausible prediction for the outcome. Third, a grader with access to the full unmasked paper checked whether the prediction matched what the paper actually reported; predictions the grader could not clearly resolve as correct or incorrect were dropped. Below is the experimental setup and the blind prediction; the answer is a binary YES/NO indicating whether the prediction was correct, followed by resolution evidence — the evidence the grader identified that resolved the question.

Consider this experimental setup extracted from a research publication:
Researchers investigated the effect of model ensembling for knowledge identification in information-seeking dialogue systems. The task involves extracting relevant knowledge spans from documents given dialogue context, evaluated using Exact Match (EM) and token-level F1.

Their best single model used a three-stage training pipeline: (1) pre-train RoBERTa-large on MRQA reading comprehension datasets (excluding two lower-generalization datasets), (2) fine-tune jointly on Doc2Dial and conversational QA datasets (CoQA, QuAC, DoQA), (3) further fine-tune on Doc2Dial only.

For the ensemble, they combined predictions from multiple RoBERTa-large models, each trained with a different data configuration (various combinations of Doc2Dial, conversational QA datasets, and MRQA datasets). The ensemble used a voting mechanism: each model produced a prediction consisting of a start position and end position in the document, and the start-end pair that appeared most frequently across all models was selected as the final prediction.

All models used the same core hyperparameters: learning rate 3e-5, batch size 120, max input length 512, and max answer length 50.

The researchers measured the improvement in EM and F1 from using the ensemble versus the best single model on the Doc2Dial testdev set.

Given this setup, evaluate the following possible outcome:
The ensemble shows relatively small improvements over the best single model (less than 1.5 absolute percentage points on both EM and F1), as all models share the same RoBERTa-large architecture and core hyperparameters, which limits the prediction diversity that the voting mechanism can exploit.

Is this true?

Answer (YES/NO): NO